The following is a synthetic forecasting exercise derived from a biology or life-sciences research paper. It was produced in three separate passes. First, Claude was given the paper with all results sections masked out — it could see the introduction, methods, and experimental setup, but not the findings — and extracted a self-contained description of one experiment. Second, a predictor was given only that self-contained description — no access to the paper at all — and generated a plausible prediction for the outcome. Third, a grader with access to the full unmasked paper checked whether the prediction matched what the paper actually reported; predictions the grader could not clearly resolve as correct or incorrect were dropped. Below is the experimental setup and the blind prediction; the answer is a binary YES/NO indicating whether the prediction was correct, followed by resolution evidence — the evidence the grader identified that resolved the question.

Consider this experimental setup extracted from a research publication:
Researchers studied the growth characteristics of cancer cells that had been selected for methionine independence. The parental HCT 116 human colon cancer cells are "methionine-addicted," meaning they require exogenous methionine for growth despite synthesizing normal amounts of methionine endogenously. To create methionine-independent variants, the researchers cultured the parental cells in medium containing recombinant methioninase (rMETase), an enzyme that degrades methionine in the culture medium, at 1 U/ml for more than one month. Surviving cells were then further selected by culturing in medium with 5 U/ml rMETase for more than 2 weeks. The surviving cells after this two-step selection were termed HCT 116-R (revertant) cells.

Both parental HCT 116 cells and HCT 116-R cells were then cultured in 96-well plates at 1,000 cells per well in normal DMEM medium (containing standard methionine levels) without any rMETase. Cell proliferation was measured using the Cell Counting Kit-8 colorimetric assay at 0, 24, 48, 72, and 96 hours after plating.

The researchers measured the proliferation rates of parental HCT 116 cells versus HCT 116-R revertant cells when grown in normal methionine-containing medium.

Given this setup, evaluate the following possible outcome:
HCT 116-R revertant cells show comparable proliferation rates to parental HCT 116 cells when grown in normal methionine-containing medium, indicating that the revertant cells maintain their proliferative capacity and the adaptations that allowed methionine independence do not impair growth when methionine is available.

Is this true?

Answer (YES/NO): YES